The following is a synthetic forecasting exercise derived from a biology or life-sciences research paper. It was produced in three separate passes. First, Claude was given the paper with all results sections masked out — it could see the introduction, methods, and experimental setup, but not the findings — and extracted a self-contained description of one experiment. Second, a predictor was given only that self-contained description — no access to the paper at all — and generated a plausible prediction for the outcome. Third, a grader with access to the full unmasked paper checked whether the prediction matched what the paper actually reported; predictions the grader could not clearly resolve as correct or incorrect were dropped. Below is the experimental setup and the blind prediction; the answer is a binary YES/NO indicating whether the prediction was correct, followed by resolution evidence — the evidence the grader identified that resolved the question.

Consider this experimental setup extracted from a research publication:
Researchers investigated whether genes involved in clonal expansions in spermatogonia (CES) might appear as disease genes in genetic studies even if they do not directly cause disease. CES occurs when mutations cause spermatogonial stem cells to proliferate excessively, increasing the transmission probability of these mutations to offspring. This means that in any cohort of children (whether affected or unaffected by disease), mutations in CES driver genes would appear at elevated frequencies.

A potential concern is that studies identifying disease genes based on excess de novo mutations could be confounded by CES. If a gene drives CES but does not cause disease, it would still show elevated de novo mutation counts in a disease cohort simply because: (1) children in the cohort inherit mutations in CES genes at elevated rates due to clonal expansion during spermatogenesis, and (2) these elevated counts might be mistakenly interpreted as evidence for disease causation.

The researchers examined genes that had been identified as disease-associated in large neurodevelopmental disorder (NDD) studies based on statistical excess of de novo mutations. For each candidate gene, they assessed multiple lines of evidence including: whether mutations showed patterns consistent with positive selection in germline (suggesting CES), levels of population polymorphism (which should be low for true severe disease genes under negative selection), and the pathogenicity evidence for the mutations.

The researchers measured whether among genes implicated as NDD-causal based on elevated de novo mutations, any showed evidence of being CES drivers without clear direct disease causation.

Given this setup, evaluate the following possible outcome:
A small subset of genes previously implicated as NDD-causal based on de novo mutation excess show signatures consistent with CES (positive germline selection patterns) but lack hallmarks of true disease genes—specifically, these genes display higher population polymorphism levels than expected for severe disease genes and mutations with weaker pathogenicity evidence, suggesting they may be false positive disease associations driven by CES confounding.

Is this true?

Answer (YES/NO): YES